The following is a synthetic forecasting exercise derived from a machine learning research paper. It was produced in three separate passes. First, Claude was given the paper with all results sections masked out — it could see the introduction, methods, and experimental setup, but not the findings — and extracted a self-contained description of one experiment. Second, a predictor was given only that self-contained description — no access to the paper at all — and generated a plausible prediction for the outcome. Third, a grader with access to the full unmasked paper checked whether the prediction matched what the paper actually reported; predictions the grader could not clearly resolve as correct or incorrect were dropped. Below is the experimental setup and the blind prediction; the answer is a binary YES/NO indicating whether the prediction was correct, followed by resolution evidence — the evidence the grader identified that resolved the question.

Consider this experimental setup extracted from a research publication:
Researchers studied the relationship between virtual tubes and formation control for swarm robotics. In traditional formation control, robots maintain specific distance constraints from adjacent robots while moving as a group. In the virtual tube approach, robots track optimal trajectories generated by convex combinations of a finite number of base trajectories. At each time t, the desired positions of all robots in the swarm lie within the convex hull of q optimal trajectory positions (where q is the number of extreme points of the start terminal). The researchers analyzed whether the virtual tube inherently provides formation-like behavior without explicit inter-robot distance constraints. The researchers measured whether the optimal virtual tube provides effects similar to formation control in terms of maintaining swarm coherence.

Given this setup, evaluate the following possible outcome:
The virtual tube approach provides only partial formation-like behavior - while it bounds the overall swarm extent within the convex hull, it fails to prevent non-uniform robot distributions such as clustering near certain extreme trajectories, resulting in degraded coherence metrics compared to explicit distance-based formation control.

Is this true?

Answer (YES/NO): NO